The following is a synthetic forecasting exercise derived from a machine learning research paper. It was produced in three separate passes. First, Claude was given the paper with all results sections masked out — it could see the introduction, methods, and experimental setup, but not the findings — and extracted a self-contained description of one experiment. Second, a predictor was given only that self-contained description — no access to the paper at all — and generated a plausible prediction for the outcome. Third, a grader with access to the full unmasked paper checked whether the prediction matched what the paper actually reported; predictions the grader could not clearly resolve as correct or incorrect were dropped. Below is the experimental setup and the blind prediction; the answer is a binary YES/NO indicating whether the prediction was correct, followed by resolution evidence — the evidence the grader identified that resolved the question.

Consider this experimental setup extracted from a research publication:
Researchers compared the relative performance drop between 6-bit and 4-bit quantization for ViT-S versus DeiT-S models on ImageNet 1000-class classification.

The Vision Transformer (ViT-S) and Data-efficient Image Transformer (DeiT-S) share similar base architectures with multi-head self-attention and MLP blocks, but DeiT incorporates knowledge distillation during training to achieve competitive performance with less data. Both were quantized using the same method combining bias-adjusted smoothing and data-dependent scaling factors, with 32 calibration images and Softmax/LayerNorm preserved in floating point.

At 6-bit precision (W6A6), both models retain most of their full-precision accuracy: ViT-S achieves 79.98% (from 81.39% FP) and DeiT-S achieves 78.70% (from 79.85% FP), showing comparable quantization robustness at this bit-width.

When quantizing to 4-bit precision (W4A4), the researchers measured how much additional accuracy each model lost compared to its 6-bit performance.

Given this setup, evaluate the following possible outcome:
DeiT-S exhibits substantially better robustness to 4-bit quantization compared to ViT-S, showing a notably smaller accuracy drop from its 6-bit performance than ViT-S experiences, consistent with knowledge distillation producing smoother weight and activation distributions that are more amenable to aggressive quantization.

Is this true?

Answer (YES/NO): YES